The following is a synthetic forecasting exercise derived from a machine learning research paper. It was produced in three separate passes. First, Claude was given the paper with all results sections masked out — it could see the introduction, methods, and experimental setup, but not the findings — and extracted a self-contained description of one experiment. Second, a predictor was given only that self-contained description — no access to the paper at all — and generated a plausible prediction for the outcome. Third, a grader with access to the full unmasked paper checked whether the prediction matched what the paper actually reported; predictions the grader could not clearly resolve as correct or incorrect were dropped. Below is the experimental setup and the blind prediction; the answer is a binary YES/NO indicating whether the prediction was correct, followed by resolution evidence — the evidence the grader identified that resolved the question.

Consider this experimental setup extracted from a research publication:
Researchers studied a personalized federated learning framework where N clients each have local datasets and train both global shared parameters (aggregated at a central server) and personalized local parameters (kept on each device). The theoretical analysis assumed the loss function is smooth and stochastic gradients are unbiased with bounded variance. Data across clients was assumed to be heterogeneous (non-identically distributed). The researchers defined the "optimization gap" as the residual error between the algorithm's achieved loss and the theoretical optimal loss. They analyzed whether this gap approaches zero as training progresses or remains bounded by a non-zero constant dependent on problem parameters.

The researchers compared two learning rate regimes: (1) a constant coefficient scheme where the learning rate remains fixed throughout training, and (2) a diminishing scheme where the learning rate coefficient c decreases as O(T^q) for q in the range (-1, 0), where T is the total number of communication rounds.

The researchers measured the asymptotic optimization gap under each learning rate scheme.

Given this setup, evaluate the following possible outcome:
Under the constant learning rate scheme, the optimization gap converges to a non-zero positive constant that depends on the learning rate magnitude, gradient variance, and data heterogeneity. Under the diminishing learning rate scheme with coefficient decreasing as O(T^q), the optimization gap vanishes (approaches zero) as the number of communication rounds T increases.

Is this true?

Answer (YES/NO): YES